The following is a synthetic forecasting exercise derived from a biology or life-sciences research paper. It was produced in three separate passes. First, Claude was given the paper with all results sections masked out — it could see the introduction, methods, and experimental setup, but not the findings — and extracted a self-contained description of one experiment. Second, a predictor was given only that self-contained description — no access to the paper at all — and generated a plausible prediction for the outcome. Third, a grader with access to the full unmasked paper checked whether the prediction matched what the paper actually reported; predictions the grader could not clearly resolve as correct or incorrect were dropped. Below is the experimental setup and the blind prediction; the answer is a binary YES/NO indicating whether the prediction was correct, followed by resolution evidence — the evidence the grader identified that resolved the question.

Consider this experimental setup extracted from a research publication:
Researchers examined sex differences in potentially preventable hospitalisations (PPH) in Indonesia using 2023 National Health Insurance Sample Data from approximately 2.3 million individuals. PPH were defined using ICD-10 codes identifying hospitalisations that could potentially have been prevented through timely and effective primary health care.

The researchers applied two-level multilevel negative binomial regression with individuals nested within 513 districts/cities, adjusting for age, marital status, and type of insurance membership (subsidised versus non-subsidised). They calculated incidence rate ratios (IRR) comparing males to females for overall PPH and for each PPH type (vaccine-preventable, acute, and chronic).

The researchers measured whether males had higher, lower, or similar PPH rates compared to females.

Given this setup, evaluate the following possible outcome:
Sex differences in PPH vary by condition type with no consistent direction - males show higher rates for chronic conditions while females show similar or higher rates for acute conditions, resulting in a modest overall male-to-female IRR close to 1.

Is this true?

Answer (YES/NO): YES